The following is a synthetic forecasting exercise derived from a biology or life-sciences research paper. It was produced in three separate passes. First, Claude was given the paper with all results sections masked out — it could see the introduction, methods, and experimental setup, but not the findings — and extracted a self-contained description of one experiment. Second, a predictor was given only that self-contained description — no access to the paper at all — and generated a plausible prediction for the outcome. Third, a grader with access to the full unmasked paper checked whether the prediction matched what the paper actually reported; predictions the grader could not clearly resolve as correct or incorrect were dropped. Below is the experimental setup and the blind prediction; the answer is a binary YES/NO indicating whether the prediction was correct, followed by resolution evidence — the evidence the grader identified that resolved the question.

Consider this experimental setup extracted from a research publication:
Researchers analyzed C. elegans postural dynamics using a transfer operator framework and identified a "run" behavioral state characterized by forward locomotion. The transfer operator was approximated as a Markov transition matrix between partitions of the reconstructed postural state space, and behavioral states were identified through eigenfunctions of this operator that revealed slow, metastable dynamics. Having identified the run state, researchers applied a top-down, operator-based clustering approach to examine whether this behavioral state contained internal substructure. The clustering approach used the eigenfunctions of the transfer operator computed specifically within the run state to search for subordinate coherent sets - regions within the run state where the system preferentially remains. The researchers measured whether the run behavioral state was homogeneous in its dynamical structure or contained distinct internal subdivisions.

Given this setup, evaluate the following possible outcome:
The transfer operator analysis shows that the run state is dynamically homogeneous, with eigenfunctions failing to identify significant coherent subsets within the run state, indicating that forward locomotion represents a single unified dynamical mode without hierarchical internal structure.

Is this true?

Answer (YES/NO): NO